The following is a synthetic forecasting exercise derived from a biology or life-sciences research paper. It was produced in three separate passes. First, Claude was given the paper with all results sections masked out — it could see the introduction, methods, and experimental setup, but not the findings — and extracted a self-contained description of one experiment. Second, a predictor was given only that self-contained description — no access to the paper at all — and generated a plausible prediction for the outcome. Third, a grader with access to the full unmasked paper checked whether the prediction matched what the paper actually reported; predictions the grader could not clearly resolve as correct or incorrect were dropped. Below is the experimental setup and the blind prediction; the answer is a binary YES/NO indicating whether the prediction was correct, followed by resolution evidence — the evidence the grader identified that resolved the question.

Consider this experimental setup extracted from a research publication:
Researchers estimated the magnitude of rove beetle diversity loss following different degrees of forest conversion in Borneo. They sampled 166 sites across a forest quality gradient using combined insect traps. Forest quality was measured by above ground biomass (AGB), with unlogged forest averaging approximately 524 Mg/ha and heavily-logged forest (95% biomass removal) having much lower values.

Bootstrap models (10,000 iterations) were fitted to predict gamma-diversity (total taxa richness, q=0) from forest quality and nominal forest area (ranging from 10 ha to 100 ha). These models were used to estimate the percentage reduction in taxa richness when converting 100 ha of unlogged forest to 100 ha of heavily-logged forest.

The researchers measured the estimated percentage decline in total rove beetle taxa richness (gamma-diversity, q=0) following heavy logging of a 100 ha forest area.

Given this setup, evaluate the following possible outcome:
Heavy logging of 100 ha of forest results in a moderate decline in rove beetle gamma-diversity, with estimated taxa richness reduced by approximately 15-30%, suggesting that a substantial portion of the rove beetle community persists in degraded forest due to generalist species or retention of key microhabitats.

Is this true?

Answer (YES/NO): NO